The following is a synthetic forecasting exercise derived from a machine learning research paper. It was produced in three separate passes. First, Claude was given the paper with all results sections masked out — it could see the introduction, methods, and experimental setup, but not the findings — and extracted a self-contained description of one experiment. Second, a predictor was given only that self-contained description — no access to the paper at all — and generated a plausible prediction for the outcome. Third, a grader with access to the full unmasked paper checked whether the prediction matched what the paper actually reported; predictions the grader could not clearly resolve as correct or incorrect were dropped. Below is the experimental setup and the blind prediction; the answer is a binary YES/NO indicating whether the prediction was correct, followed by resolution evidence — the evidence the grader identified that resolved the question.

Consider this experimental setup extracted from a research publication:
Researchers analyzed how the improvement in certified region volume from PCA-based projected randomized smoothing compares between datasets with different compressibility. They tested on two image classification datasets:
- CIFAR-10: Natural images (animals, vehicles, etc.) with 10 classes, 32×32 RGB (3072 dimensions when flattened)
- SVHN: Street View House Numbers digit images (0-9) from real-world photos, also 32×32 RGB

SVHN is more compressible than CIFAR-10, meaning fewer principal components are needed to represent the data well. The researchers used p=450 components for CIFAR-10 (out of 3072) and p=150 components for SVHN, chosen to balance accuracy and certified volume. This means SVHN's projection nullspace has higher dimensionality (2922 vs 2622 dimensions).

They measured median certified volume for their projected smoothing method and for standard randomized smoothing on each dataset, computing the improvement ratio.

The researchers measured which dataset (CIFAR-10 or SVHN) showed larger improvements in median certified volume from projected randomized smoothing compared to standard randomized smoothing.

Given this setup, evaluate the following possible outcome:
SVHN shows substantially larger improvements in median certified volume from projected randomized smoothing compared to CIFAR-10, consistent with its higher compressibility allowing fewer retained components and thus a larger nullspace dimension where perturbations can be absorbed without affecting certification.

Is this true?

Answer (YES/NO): YES